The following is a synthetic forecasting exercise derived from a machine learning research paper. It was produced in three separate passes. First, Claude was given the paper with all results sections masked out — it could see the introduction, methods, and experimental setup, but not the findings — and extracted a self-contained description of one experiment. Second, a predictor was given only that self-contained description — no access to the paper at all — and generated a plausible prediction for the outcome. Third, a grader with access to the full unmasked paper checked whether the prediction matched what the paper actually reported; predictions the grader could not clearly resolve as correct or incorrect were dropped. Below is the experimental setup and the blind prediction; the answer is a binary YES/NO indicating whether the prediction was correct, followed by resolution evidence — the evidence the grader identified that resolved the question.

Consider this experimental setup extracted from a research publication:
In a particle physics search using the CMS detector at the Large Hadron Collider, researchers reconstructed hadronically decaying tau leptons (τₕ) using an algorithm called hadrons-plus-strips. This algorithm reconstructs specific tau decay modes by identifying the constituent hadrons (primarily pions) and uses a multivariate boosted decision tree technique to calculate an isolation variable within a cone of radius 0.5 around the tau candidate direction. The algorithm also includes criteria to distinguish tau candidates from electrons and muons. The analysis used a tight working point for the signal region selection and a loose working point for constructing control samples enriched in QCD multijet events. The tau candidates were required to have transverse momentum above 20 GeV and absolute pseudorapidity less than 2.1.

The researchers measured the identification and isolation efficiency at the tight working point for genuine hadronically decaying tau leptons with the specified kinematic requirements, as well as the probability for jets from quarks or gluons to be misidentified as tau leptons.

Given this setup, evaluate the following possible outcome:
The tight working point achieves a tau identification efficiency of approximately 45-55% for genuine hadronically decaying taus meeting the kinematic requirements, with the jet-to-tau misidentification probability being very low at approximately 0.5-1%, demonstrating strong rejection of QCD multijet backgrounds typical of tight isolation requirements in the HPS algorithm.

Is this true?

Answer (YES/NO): NO